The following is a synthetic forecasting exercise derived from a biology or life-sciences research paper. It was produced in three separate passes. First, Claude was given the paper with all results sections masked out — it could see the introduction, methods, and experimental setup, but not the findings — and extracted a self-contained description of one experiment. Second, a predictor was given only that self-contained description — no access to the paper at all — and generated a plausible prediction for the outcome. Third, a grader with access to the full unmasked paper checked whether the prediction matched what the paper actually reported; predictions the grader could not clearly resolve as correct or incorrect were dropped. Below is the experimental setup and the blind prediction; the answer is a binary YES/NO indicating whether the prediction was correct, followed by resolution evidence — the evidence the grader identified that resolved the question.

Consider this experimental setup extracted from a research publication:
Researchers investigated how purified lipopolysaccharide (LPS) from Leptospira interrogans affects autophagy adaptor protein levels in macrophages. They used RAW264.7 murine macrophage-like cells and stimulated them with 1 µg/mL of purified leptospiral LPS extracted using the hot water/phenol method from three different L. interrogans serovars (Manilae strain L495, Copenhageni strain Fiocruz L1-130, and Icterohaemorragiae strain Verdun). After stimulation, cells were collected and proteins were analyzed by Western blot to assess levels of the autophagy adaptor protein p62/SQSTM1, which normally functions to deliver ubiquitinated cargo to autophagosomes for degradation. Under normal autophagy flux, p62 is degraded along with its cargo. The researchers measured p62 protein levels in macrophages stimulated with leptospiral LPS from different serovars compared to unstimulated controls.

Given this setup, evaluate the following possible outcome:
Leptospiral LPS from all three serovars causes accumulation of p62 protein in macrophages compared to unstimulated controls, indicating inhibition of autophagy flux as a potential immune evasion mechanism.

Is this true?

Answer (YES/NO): NO